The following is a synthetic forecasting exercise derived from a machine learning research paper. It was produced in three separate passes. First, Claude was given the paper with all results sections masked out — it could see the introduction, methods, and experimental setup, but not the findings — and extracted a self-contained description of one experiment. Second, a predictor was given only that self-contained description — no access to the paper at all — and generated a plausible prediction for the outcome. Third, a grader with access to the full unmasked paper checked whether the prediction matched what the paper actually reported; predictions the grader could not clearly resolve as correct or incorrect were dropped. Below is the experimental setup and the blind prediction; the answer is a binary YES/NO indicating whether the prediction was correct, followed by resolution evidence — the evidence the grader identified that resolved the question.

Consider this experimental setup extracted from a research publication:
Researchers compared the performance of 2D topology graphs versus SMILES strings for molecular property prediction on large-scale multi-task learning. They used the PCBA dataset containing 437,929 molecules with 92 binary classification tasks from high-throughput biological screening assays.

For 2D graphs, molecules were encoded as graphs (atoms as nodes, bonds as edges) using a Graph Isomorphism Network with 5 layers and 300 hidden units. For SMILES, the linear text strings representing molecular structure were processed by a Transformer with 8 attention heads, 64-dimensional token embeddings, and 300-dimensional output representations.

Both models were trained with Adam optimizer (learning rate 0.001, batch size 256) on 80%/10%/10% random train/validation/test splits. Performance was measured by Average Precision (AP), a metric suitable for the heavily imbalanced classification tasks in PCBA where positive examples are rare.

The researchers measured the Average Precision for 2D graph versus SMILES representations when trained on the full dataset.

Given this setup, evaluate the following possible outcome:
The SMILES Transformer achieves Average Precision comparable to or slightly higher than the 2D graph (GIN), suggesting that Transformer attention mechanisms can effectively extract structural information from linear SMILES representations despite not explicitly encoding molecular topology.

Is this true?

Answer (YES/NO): NO